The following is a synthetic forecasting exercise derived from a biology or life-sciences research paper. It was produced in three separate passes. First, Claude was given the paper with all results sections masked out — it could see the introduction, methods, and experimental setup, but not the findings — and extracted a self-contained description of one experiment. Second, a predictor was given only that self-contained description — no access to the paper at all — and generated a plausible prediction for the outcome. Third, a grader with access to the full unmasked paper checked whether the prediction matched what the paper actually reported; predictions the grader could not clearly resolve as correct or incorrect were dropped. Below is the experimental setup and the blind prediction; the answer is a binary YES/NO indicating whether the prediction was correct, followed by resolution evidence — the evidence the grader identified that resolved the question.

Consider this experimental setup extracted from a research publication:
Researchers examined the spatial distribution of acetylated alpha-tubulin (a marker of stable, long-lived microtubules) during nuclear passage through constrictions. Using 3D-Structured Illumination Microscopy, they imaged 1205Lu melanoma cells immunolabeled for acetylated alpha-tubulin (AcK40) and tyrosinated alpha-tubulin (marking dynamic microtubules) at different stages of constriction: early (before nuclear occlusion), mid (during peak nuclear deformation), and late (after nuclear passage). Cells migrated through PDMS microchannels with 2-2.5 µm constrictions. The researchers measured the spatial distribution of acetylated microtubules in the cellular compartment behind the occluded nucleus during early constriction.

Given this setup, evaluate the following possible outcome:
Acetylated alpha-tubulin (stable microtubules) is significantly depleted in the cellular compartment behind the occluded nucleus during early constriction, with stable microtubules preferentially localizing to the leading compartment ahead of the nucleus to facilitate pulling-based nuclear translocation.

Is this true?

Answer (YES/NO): NO